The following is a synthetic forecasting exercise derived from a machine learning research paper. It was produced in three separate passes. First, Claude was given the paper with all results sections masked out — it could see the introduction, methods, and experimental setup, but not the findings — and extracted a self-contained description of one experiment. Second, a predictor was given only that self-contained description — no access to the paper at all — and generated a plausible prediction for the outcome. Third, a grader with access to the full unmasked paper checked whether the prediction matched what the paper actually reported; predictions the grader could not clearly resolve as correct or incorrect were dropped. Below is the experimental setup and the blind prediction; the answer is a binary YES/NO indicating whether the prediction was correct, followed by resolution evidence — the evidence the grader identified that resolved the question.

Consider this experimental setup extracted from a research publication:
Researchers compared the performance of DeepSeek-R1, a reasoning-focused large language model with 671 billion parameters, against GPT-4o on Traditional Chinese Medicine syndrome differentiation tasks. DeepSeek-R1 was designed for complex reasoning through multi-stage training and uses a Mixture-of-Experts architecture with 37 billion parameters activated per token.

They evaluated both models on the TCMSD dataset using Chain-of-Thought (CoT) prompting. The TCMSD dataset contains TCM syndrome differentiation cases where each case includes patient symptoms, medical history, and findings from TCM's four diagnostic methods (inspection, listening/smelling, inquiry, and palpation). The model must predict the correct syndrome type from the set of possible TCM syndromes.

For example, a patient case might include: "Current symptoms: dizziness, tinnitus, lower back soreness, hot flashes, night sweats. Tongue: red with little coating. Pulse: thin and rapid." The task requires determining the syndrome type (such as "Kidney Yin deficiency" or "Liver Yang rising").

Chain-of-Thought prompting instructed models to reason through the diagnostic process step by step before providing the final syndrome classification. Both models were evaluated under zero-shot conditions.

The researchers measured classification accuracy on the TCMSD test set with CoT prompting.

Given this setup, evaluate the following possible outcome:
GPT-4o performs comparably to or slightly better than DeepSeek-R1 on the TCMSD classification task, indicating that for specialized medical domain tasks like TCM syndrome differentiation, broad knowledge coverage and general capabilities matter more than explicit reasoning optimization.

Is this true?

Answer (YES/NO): NO